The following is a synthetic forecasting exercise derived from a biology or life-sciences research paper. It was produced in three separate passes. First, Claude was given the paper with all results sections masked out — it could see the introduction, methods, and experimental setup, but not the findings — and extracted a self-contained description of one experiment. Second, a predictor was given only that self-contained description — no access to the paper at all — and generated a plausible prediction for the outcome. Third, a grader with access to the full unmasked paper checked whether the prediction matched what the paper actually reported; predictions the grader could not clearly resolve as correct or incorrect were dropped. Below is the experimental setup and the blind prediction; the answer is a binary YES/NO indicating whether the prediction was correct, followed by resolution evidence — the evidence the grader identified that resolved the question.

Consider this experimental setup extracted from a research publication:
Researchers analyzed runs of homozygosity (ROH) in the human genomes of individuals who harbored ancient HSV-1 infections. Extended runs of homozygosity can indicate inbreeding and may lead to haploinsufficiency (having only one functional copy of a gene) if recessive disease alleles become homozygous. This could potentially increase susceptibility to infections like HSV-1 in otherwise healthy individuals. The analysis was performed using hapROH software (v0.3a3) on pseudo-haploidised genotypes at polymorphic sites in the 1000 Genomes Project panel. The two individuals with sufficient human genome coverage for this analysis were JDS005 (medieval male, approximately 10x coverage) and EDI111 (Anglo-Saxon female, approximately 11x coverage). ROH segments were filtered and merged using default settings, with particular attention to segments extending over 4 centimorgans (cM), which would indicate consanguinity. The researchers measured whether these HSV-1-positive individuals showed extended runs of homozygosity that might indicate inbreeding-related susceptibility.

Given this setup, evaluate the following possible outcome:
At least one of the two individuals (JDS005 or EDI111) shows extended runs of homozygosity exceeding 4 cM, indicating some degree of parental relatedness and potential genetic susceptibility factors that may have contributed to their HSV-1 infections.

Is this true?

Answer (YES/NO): NO